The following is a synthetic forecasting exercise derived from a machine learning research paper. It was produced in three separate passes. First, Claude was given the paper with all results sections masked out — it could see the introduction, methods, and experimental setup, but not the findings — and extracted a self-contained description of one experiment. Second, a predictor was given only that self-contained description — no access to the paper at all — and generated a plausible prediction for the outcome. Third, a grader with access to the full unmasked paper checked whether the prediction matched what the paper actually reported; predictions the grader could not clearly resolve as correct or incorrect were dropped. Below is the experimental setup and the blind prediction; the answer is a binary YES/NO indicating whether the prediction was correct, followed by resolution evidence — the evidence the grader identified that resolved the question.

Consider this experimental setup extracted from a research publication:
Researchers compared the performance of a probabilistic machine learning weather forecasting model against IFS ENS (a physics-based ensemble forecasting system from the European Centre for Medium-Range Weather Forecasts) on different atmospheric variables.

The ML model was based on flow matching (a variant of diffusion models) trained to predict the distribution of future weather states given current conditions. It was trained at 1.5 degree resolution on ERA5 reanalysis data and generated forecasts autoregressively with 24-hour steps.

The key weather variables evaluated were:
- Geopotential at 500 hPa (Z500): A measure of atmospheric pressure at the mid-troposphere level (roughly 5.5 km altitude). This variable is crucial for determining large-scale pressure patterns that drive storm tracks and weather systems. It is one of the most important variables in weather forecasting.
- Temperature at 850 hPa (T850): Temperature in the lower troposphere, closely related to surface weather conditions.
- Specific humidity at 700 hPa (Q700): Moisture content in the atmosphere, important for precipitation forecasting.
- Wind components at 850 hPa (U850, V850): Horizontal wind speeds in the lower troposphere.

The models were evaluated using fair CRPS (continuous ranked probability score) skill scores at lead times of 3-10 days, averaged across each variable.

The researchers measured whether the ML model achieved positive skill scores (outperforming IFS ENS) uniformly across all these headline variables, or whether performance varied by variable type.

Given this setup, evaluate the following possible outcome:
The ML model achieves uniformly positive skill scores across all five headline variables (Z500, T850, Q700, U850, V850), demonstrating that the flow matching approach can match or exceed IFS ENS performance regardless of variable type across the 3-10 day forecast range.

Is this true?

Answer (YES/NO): YES